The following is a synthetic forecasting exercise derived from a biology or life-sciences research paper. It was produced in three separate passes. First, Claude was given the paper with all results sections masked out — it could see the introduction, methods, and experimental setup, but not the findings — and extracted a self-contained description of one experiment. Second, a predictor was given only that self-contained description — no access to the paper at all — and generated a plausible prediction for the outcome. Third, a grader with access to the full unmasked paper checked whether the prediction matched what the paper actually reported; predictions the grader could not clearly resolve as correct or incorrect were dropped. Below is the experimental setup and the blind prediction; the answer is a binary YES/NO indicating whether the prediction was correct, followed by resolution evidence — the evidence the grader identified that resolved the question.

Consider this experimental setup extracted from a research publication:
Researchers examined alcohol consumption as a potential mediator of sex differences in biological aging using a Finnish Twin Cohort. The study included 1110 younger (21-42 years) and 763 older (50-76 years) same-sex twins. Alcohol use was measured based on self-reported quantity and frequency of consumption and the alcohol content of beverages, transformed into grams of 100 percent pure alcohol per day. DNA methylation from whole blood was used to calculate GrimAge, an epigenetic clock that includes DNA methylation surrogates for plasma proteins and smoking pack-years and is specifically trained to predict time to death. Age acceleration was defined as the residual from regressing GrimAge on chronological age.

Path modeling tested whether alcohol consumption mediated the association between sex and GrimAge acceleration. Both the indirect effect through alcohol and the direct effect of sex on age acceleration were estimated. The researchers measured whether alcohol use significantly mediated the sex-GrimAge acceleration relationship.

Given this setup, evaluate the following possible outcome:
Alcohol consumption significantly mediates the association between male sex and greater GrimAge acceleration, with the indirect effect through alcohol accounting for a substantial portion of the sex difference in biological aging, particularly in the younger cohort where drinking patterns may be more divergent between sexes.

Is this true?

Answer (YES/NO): NO